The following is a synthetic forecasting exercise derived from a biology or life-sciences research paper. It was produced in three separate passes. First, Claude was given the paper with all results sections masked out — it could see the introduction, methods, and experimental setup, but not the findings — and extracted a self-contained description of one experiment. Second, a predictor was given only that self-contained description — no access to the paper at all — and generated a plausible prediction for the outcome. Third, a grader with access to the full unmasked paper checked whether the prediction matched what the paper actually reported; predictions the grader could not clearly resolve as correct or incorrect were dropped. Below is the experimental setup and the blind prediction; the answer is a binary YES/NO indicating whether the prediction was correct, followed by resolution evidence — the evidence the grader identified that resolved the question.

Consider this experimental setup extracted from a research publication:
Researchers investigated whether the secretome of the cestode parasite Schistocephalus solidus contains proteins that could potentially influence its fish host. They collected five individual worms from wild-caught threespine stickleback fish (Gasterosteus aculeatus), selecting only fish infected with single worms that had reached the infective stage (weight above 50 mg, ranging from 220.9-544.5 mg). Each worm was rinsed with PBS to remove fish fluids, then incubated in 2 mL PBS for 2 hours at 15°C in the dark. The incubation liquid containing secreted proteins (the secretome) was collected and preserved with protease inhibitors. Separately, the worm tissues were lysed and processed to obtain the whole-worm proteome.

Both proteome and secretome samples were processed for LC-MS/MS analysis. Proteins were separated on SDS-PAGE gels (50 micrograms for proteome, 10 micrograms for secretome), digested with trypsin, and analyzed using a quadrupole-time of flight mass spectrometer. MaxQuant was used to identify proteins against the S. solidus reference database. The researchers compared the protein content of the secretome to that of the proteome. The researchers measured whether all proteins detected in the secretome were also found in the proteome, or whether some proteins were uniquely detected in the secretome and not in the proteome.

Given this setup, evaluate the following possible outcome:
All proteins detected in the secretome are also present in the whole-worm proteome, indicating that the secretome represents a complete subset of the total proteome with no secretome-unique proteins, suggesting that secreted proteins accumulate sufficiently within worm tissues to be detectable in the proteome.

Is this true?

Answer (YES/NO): NO